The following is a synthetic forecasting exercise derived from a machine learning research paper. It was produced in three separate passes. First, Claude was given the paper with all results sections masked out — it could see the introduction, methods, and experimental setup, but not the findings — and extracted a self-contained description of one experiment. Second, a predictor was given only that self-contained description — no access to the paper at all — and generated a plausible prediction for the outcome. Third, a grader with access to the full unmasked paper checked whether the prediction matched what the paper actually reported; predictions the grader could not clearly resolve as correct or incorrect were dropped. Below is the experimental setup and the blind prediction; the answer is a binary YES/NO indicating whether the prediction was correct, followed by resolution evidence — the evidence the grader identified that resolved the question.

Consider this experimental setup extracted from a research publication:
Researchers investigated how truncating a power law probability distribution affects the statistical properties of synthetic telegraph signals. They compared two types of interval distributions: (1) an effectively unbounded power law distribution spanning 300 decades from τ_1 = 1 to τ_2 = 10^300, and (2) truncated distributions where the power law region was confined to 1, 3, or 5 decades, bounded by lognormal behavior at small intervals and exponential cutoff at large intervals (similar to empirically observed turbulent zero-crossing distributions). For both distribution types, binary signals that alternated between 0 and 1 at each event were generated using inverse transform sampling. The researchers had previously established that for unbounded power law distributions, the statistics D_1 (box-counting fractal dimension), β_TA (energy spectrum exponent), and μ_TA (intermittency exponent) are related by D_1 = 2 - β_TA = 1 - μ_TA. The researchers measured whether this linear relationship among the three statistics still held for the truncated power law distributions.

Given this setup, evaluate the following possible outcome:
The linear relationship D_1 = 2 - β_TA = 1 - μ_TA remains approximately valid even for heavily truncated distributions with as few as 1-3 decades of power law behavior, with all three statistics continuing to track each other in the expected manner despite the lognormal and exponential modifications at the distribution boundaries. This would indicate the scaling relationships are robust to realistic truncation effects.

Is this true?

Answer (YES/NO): YES